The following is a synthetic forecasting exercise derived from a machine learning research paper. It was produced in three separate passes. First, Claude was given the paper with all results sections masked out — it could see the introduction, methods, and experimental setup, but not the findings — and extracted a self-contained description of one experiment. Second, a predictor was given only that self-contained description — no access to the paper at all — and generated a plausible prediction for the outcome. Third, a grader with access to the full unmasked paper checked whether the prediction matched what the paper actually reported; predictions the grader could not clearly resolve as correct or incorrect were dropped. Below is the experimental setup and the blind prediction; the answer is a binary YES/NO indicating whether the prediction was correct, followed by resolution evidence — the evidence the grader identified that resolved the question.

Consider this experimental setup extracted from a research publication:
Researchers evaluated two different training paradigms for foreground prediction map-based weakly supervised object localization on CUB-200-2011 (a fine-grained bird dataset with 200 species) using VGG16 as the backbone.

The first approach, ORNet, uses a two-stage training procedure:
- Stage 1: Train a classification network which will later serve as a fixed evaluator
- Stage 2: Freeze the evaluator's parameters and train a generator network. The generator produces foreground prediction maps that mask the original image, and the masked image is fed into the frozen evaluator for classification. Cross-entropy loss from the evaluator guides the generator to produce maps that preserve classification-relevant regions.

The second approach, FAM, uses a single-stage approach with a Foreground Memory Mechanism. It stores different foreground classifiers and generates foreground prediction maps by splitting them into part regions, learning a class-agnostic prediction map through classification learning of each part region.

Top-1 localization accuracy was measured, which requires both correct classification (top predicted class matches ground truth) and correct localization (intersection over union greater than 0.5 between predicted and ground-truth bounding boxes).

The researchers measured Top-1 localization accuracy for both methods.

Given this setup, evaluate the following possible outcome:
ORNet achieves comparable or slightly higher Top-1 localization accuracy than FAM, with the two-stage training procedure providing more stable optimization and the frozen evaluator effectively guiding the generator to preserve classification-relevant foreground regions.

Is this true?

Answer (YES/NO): NO